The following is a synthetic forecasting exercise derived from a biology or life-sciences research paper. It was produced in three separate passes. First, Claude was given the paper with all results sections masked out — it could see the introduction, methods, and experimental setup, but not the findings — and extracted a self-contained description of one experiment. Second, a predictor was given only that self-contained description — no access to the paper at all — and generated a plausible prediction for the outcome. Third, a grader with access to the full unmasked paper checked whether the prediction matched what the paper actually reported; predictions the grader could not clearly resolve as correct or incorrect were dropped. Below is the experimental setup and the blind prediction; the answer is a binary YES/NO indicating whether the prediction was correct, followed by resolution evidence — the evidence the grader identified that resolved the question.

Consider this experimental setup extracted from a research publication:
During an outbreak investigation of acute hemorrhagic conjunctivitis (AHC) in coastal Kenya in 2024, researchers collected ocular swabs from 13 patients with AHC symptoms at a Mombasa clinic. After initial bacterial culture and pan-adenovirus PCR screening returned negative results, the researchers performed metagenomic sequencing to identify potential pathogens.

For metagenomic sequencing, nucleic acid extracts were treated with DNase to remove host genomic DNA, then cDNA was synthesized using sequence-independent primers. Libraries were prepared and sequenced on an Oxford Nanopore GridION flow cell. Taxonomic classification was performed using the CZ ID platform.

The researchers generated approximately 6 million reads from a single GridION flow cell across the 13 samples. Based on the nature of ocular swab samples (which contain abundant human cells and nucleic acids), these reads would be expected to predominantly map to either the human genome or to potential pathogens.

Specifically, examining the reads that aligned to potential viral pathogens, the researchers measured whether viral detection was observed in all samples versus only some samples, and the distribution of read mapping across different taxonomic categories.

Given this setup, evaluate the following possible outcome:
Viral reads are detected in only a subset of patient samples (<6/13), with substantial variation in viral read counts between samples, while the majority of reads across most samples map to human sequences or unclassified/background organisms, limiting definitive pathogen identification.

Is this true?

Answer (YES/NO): YES